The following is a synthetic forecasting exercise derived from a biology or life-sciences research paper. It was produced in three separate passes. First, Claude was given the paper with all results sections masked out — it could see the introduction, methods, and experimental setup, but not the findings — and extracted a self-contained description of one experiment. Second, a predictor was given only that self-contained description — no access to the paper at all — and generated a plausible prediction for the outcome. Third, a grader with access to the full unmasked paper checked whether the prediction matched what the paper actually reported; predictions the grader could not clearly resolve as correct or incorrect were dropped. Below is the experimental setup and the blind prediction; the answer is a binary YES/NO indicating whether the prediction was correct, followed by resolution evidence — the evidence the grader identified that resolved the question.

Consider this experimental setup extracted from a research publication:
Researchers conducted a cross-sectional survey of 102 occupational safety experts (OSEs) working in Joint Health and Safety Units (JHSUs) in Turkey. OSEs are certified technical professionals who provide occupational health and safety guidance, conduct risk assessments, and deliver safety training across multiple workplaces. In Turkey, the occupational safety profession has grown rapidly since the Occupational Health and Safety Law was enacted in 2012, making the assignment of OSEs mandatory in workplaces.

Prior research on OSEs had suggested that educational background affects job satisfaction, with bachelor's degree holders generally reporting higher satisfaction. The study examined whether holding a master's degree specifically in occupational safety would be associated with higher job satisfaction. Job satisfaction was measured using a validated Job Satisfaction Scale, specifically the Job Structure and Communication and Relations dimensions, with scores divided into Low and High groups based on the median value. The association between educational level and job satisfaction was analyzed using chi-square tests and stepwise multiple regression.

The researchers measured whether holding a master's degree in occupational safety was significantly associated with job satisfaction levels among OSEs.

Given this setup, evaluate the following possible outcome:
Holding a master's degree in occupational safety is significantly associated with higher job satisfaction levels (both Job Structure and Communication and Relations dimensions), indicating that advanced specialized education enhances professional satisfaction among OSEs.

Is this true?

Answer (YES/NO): NO